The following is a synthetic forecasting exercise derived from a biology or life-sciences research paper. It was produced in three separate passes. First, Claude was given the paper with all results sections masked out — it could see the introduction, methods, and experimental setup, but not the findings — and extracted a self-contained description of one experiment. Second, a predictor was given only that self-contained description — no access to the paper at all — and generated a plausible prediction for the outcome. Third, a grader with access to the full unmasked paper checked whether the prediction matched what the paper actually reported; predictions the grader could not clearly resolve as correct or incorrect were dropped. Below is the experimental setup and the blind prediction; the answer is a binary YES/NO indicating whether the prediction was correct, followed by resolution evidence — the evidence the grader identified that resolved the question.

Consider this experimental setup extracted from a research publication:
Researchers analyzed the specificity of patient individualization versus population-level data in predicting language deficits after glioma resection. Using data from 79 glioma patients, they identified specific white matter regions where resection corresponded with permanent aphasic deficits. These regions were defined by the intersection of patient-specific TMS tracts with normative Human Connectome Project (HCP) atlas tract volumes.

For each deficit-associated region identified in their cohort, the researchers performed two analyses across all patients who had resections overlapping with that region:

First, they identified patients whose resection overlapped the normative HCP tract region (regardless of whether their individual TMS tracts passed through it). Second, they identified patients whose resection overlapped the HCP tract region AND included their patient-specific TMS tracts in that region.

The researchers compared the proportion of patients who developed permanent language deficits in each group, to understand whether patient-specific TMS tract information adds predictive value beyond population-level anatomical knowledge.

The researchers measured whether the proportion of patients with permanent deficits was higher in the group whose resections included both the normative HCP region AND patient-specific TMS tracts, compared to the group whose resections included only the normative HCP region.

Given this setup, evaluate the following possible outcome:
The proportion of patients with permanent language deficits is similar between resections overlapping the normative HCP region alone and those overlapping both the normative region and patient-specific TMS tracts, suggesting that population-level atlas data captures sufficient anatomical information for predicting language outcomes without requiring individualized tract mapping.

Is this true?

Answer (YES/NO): NO